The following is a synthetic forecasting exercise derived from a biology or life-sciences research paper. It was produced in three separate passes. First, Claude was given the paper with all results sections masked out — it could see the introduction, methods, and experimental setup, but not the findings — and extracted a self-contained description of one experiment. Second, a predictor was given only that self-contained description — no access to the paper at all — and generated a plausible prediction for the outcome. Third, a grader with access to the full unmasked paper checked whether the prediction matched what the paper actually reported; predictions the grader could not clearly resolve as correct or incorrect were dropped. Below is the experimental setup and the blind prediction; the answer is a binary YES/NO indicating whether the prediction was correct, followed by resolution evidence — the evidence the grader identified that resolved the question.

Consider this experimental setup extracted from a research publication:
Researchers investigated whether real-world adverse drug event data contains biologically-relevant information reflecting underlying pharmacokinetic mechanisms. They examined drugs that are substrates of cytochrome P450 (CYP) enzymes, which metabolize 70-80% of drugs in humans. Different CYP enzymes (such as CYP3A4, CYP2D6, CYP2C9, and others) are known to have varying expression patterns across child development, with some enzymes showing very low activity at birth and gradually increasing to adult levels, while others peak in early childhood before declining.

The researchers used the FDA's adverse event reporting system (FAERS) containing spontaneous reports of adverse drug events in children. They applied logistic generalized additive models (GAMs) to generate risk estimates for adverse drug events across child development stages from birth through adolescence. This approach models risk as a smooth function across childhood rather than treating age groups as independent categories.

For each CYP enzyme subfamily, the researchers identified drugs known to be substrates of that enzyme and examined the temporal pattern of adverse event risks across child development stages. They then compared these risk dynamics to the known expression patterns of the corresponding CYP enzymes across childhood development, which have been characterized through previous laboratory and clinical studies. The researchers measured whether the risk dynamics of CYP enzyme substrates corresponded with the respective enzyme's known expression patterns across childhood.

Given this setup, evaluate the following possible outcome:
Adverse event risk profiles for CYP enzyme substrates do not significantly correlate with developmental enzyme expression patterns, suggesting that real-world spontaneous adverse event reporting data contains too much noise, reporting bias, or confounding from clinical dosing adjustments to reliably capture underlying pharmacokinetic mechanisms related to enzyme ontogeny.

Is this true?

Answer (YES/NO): NO